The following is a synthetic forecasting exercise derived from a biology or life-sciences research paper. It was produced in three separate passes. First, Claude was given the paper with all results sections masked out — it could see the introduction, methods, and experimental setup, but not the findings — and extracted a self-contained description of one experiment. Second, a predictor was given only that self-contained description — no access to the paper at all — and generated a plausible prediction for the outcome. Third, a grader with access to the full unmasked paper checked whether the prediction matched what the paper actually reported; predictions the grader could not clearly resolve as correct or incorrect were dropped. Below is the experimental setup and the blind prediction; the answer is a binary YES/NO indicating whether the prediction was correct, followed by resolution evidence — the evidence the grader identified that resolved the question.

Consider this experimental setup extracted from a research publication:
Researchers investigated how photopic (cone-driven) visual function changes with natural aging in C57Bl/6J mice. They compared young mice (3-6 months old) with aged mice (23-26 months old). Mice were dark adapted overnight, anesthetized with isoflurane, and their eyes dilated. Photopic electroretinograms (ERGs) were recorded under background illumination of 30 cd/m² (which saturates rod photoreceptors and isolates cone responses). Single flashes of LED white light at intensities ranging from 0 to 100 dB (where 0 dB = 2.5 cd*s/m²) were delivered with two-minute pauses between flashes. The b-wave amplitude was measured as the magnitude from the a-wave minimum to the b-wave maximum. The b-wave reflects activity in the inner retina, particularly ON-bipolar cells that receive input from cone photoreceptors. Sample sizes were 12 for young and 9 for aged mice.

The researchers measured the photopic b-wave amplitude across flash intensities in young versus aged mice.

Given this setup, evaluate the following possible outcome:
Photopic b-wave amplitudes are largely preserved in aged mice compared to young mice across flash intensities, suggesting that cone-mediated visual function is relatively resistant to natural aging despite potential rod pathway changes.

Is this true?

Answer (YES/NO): NO